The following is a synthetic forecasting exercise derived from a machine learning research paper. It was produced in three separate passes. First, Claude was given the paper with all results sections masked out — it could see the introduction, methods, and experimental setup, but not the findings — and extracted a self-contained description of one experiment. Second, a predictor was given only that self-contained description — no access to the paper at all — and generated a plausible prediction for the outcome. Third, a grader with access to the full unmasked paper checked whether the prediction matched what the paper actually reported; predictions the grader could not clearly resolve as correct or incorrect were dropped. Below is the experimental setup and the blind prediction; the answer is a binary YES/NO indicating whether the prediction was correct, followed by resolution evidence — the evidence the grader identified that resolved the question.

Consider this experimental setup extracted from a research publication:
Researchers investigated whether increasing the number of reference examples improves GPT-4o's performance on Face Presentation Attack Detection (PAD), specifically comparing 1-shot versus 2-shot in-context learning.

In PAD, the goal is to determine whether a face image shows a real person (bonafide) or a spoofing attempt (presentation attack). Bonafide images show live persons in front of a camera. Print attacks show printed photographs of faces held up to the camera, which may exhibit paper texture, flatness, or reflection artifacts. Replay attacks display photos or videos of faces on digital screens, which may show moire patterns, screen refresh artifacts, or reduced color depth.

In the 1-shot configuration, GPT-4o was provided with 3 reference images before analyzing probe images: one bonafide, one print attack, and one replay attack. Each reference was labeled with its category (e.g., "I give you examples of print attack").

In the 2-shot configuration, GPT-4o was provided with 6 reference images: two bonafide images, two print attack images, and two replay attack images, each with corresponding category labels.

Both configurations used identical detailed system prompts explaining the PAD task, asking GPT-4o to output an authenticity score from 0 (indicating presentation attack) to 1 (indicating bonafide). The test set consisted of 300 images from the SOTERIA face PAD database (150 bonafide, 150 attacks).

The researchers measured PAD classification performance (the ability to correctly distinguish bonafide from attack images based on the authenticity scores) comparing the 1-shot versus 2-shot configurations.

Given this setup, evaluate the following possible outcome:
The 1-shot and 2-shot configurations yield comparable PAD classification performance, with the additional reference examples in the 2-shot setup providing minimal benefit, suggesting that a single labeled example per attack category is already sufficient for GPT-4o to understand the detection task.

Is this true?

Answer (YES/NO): NO